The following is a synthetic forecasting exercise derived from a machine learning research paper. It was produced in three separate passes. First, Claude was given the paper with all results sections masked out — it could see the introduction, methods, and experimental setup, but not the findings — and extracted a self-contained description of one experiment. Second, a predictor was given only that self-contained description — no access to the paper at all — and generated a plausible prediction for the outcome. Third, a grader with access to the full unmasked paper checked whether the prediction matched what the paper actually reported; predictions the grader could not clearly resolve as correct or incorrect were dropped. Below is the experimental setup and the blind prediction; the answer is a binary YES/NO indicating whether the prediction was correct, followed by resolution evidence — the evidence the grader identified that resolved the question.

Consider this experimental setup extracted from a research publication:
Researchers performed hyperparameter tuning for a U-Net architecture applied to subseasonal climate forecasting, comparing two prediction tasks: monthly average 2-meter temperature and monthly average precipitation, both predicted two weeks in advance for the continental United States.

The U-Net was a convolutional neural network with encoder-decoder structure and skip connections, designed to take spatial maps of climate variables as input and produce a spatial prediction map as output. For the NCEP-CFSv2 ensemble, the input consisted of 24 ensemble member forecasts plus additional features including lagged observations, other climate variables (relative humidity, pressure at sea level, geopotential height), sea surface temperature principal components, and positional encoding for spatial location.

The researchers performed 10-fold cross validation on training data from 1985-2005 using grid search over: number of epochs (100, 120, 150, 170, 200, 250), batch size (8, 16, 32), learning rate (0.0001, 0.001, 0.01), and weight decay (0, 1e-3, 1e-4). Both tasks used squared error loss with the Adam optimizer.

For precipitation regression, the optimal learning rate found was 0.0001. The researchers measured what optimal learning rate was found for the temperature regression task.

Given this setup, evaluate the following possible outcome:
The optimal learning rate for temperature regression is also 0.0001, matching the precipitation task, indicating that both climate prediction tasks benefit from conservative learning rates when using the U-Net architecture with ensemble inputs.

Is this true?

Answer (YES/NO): NO